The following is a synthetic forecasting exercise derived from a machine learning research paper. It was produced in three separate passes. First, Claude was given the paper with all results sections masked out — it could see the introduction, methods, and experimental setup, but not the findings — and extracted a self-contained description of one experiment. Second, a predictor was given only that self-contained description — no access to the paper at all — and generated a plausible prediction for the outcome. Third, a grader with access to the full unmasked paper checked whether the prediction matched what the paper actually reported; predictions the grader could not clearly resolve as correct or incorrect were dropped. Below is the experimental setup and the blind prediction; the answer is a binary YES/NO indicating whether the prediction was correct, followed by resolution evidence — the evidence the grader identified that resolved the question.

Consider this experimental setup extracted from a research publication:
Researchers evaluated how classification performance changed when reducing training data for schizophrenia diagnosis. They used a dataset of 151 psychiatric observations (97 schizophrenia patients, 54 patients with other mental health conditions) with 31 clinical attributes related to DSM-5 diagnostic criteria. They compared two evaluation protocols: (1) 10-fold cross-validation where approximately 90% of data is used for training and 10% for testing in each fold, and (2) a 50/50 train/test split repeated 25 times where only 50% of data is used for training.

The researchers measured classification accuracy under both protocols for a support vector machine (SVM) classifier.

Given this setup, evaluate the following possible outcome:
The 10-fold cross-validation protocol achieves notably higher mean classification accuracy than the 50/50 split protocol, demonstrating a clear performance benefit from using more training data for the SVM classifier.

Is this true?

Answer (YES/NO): YES